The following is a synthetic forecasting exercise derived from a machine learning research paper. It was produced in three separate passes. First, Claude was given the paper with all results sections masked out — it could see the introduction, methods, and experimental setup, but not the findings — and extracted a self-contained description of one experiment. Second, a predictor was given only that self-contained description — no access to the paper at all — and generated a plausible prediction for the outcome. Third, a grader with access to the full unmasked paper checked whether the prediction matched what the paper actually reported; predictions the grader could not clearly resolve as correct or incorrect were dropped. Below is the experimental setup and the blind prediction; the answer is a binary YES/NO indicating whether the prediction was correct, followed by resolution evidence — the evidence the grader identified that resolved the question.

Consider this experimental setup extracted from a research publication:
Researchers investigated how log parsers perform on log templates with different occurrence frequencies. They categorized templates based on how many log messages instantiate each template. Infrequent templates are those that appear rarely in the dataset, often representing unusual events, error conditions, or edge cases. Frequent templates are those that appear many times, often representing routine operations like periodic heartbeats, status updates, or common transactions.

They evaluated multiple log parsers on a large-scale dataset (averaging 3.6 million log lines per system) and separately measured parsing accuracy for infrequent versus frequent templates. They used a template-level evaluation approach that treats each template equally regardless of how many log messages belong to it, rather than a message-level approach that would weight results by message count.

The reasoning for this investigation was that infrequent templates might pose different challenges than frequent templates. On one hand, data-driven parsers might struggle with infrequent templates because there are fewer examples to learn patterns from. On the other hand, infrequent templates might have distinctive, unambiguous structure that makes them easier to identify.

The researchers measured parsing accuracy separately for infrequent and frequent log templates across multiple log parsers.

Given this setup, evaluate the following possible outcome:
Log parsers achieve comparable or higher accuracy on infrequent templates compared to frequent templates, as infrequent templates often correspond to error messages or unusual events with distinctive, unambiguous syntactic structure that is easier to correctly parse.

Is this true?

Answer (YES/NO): NO